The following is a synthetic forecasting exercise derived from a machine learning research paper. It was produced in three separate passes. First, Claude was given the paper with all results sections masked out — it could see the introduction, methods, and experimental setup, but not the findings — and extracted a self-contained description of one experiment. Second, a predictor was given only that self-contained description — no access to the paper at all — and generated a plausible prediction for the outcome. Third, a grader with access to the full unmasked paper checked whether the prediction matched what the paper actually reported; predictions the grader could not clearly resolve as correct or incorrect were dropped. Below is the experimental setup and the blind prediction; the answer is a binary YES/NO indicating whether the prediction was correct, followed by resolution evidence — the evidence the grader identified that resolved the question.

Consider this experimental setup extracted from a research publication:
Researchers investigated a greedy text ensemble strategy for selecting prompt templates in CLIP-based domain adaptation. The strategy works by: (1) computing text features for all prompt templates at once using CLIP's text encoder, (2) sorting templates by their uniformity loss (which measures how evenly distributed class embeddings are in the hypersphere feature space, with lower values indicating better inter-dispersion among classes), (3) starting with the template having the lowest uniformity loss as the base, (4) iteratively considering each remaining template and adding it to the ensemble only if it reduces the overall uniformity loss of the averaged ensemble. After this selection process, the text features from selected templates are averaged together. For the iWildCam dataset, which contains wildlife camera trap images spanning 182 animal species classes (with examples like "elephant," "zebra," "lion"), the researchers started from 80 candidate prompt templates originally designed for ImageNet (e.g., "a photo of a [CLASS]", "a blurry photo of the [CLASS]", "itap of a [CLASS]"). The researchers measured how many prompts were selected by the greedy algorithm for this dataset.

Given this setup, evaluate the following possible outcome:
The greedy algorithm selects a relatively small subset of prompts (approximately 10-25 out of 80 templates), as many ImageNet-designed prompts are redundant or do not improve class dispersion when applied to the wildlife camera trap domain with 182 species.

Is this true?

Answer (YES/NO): YES